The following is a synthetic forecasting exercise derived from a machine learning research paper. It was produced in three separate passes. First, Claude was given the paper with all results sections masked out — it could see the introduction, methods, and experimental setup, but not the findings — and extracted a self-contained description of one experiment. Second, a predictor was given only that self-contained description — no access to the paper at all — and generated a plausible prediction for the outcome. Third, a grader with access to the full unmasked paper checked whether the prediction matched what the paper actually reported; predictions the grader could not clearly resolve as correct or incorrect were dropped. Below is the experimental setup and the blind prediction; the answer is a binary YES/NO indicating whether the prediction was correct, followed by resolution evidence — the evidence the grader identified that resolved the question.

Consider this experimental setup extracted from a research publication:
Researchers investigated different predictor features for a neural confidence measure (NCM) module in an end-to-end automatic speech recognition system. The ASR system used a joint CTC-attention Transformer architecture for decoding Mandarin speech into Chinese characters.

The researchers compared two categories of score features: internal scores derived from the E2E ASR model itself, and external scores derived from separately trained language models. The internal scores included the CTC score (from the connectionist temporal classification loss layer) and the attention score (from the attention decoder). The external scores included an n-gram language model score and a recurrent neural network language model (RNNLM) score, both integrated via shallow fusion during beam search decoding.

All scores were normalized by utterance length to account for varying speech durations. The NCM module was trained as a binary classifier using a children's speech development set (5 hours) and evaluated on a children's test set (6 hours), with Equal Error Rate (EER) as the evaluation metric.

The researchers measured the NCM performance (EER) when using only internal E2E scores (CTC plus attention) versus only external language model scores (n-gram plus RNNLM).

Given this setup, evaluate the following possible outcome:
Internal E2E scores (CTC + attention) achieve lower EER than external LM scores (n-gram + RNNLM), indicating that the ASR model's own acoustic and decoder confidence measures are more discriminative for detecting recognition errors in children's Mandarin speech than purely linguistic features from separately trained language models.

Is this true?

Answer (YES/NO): YES